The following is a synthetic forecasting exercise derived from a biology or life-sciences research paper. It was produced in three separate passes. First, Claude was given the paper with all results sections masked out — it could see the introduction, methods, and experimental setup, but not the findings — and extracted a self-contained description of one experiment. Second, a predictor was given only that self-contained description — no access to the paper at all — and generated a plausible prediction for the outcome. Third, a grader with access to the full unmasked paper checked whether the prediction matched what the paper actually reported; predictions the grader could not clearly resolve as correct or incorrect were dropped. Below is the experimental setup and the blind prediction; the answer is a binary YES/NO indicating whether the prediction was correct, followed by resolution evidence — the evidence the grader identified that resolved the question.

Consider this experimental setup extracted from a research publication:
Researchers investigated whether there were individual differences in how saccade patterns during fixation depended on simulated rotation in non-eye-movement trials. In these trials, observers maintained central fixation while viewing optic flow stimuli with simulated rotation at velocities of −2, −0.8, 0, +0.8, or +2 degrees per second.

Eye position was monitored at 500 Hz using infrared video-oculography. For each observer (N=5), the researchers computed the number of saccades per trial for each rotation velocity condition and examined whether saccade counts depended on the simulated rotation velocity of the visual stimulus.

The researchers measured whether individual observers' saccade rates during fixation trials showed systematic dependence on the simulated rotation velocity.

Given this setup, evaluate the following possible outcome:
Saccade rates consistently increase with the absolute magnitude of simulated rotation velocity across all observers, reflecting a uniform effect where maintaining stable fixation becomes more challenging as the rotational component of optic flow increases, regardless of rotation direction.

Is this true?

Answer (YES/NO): NO